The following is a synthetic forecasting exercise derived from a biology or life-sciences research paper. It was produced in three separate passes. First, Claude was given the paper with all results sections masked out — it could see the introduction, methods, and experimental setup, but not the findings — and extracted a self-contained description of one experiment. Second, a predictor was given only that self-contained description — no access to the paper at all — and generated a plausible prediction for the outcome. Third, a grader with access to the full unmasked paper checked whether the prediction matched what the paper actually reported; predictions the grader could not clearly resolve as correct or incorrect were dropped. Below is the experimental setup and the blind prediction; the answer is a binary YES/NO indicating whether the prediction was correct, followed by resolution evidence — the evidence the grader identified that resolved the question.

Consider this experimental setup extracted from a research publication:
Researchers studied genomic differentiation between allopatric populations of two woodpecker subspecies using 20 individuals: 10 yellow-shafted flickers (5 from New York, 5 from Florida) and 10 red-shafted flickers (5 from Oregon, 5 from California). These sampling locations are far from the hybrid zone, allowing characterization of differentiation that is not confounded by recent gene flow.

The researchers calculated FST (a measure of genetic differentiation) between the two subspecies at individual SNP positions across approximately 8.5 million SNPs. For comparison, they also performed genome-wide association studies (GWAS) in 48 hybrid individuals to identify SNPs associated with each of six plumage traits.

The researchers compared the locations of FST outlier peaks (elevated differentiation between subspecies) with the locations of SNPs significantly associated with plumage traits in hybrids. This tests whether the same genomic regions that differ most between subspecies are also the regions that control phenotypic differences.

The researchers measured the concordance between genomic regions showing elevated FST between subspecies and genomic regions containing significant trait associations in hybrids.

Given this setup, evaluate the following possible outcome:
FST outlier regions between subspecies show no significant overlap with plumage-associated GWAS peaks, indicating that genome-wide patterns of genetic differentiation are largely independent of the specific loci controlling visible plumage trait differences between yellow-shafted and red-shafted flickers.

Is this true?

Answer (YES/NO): NO